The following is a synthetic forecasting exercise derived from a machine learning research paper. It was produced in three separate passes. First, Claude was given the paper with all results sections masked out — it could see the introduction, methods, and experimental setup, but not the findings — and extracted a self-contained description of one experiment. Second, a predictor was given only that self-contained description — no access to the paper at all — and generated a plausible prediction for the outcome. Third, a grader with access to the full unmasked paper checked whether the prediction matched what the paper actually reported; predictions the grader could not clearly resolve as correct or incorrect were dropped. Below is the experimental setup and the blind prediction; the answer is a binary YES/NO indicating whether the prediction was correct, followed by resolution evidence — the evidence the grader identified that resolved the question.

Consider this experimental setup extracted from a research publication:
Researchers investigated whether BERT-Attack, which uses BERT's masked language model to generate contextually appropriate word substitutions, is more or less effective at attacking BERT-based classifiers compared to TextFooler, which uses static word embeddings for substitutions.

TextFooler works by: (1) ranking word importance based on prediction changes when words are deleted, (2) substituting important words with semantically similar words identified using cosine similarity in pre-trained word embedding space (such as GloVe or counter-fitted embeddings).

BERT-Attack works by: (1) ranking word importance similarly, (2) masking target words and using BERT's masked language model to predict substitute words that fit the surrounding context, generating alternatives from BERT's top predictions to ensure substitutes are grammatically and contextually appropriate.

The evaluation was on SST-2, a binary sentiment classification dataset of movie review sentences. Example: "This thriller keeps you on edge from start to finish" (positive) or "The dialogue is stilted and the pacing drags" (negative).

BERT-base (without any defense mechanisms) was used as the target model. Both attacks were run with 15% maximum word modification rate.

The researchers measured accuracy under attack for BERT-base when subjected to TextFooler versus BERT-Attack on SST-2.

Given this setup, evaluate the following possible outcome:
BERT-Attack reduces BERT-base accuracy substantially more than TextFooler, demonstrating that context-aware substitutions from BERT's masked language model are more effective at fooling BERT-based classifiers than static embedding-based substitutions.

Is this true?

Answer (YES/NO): NO